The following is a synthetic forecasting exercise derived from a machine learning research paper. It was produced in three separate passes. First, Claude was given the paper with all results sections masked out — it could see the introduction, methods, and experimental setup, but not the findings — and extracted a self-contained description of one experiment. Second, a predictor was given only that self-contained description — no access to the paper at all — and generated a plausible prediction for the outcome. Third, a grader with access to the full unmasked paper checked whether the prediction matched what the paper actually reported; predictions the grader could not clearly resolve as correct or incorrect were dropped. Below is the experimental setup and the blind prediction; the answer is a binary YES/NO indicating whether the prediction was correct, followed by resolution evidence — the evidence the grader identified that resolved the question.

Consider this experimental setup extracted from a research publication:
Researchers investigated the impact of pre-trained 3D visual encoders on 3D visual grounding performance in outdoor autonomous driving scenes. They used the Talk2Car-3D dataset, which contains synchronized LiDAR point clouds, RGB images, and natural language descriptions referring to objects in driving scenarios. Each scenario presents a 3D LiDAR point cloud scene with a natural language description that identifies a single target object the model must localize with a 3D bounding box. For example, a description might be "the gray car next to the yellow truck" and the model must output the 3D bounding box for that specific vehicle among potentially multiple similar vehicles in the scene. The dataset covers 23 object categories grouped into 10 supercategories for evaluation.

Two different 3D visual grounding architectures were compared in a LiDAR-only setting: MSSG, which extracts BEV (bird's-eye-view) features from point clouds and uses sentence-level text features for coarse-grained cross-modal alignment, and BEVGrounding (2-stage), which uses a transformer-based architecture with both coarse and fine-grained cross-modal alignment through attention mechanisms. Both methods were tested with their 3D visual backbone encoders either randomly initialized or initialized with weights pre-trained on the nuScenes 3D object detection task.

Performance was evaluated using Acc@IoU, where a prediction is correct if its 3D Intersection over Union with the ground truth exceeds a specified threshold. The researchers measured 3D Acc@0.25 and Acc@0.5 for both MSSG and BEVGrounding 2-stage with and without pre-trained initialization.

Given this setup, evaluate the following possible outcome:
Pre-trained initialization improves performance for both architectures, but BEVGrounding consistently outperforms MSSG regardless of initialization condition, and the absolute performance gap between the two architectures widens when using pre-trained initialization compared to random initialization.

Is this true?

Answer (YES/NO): NO